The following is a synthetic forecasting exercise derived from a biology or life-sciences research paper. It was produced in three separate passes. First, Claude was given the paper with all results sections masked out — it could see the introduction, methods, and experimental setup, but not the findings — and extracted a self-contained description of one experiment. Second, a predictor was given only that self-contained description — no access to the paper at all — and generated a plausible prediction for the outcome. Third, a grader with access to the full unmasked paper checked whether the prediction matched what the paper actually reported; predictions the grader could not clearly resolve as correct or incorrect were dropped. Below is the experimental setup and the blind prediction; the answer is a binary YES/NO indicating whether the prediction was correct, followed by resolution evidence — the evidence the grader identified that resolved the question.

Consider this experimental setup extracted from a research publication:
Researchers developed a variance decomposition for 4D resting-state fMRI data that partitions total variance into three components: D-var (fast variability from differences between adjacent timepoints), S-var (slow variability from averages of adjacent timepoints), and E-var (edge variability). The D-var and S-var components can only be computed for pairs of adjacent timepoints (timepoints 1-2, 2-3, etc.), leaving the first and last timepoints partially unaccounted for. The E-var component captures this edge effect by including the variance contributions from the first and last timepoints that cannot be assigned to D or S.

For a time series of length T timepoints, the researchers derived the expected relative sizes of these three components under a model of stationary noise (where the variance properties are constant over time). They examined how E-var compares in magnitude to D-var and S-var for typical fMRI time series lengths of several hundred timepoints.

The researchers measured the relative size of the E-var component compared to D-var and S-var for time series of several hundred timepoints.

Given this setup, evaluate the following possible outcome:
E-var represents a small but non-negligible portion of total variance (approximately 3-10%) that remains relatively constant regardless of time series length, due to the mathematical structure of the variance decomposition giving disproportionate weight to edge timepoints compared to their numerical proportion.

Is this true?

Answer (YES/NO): NO